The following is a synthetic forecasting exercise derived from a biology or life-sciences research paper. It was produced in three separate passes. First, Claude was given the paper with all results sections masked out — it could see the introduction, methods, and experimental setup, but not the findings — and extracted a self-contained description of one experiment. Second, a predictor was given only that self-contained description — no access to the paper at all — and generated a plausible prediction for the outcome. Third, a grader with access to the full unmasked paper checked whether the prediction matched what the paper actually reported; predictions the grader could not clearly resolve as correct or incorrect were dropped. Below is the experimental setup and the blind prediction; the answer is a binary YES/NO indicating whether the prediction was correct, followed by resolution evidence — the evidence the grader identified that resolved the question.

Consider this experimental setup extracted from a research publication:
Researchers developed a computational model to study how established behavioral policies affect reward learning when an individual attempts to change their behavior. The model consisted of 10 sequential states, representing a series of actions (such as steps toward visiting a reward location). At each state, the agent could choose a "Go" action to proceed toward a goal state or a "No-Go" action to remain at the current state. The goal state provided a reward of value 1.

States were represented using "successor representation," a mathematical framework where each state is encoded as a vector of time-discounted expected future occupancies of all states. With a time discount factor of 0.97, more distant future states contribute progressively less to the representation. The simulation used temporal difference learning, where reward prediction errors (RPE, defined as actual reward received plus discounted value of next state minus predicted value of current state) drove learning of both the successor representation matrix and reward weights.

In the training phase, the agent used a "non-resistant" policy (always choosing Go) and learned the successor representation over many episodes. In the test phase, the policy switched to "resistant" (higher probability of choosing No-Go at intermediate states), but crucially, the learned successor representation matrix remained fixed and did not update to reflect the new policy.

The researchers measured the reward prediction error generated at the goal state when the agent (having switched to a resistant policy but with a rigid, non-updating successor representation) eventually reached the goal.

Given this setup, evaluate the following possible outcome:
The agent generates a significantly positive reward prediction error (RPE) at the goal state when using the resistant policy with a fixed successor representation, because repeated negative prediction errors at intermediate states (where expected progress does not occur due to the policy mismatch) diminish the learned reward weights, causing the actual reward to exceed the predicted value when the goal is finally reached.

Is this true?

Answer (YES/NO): YES